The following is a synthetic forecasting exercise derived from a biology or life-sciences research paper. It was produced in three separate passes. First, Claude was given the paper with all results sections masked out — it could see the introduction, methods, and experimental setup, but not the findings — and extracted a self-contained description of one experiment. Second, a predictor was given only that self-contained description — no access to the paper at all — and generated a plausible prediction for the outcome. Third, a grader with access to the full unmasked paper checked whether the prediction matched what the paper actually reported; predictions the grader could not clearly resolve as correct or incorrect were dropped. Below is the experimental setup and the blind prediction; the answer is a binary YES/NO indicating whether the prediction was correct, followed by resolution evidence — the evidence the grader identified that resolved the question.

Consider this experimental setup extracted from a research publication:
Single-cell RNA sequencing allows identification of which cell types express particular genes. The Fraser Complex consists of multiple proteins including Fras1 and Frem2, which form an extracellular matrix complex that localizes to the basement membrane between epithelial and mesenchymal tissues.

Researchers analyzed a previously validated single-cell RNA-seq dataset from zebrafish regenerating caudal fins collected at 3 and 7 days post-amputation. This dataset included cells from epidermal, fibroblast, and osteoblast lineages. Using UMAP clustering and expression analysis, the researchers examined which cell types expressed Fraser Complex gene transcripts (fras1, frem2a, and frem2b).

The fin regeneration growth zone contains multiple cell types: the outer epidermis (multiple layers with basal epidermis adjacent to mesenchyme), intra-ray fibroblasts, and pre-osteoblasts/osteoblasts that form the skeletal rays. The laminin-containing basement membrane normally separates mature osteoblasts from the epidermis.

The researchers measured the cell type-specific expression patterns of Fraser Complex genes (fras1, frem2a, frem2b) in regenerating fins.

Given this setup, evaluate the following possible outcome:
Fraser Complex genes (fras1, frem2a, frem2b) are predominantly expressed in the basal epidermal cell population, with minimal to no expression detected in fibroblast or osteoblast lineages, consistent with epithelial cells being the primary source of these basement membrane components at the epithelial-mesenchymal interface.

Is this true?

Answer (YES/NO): YES